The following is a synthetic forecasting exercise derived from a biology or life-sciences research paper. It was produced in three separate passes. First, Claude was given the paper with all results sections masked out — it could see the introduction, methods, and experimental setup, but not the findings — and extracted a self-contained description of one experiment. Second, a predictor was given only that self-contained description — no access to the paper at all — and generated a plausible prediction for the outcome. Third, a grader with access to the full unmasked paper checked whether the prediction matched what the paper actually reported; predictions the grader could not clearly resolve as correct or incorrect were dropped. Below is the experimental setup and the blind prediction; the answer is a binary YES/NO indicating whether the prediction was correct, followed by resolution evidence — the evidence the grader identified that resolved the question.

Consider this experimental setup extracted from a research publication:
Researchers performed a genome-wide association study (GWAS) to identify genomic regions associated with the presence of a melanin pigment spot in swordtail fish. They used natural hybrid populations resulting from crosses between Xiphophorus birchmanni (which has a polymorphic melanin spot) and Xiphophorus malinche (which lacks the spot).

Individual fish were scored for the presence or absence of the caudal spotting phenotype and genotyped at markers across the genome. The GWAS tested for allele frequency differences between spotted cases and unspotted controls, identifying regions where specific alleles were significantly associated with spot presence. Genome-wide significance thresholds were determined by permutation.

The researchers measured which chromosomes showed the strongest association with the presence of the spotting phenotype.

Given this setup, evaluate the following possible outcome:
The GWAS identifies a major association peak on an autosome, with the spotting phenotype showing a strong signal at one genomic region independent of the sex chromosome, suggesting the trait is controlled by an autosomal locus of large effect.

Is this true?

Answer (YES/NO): NO